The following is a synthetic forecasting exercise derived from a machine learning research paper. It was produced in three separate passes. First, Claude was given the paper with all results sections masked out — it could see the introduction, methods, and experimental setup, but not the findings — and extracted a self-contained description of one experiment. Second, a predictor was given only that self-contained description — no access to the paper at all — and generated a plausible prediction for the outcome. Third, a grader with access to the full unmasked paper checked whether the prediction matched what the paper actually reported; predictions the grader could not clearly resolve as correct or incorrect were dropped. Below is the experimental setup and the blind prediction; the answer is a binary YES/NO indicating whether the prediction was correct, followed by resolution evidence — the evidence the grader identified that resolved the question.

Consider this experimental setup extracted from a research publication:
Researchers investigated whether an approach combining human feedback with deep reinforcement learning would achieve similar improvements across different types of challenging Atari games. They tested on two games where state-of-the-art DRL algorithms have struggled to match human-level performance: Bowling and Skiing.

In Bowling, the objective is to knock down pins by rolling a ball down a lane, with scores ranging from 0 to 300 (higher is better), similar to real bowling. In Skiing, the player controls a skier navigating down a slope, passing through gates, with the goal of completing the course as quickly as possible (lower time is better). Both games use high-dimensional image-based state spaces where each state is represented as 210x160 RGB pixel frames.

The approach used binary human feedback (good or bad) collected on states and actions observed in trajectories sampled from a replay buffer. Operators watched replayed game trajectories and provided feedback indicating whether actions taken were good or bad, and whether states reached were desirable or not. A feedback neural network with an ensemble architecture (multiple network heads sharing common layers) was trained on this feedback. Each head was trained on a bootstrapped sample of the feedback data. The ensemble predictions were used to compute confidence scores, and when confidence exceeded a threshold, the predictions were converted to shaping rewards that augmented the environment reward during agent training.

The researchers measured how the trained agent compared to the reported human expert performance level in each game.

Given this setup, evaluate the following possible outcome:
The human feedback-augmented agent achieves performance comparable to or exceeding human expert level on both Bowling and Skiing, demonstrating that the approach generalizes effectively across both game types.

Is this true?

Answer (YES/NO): YES